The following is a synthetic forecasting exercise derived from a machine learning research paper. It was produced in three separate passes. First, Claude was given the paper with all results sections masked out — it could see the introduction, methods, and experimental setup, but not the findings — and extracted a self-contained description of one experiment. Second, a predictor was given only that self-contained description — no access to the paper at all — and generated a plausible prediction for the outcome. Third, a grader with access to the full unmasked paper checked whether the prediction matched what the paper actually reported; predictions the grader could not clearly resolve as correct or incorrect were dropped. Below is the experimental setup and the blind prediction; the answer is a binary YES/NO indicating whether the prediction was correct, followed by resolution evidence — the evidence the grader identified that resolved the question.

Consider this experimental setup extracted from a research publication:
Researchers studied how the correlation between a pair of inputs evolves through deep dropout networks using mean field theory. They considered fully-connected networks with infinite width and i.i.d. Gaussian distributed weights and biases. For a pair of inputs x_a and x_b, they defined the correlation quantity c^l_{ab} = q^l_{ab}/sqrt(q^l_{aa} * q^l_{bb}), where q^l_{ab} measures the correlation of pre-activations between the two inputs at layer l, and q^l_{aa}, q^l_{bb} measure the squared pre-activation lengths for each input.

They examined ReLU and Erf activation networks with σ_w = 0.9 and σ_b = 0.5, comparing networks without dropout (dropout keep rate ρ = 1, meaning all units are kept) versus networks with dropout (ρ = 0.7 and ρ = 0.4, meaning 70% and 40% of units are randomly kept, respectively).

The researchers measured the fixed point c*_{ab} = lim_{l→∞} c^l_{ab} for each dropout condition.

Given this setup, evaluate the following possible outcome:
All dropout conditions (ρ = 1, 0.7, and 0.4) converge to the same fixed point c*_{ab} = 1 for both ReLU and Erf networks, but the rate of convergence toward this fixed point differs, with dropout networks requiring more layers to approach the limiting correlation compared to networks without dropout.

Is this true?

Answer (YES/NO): NO